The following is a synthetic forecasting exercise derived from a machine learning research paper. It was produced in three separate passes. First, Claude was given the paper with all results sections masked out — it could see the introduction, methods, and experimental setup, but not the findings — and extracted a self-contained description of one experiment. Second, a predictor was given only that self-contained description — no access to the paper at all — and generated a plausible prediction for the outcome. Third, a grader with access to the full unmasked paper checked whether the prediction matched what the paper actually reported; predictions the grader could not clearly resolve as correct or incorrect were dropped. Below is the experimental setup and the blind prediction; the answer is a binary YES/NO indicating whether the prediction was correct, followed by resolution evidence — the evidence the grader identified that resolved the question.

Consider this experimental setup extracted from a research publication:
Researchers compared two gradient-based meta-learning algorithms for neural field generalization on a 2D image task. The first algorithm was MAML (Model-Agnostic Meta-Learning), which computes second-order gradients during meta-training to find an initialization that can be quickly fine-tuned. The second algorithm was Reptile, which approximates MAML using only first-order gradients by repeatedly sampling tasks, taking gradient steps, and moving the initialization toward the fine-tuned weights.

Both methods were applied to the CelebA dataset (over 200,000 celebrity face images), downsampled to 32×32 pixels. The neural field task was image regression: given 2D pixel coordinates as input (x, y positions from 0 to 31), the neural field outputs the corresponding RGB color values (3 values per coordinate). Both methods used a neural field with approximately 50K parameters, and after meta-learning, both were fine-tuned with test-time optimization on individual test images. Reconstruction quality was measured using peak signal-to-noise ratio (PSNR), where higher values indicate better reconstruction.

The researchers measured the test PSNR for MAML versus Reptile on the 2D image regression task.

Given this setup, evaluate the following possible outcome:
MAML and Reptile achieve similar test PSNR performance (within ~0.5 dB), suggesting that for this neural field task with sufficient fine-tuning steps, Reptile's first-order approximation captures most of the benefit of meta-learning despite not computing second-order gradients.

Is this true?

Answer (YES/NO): NO